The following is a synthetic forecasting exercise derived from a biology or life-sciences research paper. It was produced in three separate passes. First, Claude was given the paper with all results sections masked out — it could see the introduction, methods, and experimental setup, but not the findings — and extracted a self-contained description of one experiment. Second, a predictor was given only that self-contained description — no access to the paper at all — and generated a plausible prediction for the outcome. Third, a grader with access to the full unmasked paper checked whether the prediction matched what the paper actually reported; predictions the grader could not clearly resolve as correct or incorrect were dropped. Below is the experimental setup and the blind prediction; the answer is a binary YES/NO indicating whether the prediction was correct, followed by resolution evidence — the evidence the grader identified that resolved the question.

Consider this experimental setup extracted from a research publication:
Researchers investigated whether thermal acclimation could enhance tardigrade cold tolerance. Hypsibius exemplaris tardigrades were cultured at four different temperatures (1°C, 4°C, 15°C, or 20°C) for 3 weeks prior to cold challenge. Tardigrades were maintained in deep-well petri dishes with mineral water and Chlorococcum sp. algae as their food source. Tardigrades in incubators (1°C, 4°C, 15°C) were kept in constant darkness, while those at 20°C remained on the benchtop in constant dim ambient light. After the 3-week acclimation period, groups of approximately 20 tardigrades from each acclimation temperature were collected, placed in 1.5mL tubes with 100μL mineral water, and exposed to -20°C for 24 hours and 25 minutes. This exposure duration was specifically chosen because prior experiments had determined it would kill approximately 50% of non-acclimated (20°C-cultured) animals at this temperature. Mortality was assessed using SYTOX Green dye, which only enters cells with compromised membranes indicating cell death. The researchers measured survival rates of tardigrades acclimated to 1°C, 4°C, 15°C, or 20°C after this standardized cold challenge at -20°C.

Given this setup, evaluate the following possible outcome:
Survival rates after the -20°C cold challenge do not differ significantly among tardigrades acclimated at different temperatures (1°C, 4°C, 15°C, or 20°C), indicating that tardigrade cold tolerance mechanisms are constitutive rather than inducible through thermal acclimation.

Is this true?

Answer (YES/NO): NO